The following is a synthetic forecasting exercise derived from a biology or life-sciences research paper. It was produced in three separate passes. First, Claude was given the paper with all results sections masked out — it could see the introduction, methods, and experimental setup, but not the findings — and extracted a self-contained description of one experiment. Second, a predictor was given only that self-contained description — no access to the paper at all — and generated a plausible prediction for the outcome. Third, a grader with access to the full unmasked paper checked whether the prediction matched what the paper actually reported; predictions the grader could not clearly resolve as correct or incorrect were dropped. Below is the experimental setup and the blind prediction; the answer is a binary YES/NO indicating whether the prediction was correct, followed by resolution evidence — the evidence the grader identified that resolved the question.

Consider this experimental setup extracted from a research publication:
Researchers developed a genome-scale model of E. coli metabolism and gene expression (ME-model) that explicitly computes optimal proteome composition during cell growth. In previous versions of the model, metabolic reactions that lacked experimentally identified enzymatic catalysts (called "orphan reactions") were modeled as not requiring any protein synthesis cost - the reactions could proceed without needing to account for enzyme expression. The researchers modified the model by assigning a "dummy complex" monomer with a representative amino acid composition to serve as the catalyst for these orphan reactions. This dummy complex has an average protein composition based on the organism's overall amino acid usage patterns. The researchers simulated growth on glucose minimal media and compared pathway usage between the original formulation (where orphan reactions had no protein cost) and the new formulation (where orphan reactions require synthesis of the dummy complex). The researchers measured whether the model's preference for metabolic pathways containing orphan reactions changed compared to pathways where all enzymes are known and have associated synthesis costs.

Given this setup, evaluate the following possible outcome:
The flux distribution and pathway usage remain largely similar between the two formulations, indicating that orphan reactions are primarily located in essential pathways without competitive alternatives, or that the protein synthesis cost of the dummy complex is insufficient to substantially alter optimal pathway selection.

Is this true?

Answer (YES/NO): NO